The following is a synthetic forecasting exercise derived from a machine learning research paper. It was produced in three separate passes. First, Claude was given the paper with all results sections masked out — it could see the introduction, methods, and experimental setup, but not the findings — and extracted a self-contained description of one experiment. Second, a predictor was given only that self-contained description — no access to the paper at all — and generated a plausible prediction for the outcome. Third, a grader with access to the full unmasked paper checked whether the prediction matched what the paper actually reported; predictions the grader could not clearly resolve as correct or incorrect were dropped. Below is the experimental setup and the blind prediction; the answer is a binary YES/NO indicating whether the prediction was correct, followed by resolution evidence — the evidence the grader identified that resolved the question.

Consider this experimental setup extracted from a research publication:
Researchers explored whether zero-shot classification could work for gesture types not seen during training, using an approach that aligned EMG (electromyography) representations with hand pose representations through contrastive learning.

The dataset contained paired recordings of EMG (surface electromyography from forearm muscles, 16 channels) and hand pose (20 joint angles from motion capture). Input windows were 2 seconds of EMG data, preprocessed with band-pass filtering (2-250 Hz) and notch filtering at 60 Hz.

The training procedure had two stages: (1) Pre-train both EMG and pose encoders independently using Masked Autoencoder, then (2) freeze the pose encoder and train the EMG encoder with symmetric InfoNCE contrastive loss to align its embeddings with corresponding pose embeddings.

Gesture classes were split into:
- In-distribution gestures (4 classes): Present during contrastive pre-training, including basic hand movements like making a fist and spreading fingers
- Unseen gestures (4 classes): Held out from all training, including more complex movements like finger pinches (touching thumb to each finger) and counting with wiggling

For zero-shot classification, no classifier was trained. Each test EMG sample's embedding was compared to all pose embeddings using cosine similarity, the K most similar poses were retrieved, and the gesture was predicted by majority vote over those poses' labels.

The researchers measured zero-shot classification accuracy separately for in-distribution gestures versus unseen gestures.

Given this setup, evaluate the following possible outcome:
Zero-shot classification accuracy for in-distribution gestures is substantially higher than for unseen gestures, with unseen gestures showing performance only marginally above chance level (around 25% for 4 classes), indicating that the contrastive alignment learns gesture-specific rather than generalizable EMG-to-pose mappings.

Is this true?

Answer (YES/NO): NO